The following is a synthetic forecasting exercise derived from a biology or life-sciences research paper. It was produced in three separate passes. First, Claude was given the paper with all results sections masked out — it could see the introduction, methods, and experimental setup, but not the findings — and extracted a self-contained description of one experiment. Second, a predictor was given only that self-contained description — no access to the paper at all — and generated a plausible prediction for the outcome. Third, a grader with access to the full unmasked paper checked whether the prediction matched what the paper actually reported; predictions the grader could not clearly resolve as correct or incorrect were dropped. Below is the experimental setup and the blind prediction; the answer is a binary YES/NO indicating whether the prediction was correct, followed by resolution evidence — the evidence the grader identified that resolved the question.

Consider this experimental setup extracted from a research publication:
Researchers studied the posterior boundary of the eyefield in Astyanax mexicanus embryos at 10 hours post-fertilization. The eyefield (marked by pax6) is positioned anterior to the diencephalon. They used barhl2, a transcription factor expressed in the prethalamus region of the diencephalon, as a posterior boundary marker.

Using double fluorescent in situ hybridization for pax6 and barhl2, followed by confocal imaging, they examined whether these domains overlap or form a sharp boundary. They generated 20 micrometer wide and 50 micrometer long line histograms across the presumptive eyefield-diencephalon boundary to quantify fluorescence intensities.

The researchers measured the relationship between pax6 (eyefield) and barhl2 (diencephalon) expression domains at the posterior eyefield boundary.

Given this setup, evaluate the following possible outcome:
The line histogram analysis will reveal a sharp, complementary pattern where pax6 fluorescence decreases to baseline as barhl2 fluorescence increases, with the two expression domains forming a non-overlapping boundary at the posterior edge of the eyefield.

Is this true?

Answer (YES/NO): NO